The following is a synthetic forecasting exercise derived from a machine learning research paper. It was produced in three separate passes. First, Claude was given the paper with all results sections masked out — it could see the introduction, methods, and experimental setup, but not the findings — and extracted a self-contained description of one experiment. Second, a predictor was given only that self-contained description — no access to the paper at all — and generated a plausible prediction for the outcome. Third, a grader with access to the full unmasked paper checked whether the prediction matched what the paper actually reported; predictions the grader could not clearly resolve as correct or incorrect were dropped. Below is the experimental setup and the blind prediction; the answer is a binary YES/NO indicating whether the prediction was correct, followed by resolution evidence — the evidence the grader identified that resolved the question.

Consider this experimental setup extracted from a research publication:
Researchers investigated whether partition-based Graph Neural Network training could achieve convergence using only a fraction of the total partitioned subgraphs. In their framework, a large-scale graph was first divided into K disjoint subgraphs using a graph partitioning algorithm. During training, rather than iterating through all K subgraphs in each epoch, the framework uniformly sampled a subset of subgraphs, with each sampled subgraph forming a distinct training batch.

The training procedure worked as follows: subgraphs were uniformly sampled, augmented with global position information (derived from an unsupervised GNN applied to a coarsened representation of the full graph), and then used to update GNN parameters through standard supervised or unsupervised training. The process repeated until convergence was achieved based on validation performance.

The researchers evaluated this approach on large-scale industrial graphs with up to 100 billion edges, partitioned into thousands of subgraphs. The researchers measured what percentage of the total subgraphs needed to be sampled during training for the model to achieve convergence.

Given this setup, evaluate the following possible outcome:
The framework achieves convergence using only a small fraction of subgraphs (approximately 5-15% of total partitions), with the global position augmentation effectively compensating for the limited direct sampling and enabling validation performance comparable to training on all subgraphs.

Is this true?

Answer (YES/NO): YES